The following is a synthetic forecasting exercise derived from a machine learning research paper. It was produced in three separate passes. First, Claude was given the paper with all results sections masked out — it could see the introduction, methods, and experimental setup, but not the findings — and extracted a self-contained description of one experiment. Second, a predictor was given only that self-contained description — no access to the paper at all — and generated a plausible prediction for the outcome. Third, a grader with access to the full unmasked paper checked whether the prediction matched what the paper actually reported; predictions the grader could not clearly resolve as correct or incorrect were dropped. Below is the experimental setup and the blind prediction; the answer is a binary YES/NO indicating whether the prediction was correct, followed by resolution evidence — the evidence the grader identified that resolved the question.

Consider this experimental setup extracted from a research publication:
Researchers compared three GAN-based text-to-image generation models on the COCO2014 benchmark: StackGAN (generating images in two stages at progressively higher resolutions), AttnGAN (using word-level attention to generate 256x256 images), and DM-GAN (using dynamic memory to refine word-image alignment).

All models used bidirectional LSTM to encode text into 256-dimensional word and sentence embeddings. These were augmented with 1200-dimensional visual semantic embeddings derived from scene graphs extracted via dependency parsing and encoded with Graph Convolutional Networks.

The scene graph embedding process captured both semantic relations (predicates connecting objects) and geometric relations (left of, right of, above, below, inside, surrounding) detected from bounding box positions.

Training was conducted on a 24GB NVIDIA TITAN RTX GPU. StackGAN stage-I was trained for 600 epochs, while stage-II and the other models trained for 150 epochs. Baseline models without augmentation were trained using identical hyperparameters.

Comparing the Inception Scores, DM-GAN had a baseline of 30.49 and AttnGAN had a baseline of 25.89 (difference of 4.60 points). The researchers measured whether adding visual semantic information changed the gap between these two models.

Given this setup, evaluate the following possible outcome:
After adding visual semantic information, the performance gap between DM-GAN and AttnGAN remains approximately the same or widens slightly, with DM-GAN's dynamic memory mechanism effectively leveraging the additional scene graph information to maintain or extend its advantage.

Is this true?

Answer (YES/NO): NO